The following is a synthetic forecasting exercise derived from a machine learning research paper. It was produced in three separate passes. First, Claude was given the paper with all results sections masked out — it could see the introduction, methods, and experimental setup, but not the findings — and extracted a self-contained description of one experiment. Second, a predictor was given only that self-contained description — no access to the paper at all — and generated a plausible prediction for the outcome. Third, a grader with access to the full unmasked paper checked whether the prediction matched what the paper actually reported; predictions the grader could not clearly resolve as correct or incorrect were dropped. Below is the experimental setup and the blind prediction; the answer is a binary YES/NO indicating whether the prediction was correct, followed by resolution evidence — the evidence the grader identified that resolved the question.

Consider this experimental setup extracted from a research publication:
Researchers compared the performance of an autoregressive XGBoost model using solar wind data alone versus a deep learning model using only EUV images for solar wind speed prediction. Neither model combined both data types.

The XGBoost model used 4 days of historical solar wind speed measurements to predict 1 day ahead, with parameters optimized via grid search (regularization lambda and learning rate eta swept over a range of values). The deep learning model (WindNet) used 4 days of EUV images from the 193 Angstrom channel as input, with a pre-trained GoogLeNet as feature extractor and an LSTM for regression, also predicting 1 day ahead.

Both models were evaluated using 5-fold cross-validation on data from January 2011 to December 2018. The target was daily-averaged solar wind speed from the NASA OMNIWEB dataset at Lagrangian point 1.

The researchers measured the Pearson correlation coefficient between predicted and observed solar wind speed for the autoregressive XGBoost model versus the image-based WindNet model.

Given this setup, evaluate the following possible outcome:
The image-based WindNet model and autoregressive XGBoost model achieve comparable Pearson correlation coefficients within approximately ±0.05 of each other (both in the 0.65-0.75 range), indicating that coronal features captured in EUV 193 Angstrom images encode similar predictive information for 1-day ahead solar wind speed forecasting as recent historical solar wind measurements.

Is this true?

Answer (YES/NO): NO